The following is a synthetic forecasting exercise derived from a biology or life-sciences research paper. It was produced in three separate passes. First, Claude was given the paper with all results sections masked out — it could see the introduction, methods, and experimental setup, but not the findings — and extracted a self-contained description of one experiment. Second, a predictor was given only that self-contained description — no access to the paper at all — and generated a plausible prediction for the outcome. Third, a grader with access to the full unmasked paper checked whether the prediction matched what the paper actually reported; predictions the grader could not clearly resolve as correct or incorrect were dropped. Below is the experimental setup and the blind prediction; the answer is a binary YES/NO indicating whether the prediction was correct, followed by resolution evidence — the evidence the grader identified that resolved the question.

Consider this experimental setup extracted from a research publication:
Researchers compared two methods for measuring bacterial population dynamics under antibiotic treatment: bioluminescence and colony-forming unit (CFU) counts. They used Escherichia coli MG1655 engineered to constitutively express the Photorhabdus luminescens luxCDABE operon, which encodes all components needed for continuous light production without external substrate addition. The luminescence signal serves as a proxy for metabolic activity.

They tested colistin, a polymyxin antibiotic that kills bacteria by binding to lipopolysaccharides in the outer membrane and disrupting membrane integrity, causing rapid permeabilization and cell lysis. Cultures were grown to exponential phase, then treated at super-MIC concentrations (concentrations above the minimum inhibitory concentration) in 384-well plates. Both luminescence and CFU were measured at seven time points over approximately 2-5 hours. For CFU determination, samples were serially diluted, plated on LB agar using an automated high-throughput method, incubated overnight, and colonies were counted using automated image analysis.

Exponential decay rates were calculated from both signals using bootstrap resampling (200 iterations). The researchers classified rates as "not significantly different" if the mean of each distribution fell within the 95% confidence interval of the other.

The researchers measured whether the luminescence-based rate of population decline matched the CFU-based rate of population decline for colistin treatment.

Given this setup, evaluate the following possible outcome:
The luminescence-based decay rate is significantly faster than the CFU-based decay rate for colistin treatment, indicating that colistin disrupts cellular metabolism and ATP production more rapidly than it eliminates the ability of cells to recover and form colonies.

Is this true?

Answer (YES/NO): NO